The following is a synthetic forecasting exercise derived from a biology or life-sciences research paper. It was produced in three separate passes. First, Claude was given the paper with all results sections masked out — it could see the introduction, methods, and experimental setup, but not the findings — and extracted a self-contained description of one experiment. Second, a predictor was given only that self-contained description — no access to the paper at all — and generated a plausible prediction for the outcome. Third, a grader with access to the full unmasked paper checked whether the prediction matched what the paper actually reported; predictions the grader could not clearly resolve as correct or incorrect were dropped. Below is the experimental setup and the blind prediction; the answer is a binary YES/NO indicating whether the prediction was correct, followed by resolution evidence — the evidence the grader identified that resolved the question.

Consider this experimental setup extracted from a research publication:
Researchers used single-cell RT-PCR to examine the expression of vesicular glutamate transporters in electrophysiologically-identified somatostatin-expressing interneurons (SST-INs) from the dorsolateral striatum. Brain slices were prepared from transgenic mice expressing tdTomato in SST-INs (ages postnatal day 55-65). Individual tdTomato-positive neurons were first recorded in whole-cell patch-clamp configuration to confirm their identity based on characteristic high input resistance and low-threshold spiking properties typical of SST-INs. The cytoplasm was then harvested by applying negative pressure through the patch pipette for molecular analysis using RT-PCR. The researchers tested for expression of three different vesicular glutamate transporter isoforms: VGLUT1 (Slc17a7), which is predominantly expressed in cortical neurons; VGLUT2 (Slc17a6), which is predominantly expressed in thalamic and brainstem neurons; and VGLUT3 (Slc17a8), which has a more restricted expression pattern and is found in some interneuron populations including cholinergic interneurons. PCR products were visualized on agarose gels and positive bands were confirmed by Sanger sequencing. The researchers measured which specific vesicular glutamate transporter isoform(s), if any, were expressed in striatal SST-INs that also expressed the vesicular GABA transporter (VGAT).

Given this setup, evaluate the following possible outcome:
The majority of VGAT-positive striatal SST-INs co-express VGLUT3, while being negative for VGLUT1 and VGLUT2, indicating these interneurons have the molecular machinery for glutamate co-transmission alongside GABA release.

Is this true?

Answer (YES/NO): NO